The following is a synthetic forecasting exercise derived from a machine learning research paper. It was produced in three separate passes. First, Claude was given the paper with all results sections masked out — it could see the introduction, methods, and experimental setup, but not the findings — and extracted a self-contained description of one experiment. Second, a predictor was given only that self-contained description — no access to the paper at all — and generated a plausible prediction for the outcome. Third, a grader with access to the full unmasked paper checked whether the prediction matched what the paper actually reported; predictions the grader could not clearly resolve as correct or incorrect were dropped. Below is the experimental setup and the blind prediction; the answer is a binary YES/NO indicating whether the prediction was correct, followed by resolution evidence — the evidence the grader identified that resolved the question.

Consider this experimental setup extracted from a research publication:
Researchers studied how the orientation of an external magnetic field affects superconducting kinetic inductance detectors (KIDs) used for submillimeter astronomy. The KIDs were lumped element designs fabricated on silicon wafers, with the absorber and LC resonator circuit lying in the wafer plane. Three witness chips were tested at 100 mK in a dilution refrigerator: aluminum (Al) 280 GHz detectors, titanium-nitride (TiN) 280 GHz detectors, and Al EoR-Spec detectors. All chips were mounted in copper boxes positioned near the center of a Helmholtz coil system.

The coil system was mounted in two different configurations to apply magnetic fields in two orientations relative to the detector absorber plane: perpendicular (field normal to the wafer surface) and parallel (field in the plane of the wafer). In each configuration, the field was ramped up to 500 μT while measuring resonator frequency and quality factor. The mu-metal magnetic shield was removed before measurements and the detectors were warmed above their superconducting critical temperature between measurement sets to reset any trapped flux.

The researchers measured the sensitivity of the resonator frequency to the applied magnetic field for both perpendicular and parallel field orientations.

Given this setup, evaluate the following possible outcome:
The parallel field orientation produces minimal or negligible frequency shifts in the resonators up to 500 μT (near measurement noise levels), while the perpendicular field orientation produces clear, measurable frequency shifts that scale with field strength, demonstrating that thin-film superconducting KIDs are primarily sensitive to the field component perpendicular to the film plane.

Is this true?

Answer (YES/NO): YES